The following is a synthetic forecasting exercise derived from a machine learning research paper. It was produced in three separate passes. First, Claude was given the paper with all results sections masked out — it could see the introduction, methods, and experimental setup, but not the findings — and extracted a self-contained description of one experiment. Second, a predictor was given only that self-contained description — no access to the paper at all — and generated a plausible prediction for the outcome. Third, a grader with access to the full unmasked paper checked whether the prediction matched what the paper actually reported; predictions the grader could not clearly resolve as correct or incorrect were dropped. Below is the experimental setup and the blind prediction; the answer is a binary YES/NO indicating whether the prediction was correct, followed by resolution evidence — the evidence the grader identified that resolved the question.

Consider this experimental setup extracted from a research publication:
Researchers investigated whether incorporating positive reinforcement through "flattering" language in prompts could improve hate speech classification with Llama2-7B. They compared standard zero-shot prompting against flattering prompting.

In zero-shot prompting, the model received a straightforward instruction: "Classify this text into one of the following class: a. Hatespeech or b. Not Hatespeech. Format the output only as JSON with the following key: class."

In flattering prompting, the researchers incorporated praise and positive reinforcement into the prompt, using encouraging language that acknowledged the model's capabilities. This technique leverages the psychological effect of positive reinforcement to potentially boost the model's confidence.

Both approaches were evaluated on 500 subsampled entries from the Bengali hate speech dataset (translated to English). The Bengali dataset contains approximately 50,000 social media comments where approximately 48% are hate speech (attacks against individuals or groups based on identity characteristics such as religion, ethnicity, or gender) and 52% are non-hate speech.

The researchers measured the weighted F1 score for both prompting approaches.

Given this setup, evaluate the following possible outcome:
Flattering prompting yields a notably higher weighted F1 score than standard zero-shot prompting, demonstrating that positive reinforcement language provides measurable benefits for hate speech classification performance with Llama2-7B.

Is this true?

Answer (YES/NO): YES